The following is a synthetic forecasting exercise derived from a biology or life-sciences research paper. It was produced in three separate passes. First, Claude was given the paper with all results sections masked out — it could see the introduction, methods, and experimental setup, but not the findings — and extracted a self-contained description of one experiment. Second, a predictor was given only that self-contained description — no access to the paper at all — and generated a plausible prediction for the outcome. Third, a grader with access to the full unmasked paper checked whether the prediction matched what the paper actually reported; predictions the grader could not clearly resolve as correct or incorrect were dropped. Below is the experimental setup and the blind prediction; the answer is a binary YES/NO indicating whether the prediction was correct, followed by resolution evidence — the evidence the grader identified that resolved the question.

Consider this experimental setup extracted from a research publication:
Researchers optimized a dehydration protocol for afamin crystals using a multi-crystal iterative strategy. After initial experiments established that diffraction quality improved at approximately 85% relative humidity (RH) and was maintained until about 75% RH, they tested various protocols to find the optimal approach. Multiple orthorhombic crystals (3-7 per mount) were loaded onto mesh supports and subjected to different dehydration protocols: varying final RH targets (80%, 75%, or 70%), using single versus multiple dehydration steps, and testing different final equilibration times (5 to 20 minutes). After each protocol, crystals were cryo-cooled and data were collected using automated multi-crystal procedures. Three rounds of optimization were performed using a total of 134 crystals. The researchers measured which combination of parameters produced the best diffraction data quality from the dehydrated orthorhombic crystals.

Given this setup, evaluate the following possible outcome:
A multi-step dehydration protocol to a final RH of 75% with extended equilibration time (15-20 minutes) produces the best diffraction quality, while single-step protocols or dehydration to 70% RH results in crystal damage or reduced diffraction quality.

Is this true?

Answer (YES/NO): NO